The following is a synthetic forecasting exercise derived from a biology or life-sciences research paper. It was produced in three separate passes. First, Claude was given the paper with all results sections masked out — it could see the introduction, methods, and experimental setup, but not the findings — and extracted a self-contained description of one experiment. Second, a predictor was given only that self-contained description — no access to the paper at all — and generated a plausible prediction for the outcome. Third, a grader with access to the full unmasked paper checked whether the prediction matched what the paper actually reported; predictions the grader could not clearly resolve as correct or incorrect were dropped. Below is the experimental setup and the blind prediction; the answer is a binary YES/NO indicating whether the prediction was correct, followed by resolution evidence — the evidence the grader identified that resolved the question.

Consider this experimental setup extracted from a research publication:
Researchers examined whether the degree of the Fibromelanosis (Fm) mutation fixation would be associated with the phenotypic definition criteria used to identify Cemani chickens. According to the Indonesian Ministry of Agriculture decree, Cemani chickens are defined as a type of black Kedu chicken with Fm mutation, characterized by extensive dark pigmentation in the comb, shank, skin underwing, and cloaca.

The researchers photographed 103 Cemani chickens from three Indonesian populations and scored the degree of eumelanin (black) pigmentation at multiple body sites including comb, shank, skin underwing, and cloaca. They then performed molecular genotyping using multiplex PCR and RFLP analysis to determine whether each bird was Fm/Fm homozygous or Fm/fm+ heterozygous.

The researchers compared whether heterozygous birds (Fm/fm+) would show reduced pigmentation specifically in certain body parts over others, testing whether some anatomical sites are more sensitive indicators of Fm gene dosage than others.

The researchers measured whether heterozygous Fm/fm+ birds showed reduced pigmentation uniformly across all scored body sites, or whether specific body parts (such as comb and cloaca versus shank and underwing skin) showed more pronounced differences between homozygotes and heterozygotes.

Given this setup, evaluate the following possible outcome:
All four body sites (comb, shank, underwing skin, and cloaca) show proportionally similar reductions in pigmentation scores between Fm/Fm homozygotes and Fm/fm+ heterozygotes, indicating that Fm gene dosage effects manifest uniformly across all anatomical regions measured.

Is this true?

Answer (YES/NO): NO